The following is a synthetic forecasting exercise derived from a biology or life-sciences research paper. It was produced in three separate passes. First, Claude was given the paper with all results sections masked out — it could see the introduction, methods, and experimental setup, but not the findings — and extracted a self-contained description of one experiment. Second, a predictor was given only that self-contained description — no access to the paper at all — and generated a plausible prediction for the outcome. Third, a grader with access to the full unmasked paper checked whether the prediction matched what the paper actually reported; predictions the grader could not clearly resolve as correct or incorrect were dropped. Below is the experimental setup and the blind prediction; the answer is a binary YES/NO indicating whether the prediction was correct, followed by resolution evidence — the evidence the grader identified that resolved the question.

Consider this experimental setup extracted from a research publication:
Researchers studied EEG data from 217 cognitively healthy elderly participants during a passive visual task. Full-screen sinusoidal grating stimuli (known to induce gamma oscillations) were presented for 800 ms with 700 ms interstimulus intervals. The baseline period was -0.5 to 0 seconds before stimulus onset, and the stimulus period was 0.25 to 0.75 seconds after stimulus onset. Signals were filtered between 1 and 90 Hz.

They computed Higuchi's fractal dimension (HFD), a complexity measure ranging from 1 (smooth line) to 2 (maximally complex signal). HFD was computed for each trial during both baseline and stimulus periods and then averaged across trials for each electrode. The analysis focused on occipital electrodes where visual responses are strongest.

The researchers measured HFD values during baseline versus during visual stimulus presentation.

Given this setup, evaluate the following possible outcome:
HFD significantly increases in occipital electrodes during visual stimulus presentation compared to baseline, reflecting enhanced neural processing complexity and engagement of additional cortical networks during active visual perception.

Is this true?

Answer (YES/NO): NO